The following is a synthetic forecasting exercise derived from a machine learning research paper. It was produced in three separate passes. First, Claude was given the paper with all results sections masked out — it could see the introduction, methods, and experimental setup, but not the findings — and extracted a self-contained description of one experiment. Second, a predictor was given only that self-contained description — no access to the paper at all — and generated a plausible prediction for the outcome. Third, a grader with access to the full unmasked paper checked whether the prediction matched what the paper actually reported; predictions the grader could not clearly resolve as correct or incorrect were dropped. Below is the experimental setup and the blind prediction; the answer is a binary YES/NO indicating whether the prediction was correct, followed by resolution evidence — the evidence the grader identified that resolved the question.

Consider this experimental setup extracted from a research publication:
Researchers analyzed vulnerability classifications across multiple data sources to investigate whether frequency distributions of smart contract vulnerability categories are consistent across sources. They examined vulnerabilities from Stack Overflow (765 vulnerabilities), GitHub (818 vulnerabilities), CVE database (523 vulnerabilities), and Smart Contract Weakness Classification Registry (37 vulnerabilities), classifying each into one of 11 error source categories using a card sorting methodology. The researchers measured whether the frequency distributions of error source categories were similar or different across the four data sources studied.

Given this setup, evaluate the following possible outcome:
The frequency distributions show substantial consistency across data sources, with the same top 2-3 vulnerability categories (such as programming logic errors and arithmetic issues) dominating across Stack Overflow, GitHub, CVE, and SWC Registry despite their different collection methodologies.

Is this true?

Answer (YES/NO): NO